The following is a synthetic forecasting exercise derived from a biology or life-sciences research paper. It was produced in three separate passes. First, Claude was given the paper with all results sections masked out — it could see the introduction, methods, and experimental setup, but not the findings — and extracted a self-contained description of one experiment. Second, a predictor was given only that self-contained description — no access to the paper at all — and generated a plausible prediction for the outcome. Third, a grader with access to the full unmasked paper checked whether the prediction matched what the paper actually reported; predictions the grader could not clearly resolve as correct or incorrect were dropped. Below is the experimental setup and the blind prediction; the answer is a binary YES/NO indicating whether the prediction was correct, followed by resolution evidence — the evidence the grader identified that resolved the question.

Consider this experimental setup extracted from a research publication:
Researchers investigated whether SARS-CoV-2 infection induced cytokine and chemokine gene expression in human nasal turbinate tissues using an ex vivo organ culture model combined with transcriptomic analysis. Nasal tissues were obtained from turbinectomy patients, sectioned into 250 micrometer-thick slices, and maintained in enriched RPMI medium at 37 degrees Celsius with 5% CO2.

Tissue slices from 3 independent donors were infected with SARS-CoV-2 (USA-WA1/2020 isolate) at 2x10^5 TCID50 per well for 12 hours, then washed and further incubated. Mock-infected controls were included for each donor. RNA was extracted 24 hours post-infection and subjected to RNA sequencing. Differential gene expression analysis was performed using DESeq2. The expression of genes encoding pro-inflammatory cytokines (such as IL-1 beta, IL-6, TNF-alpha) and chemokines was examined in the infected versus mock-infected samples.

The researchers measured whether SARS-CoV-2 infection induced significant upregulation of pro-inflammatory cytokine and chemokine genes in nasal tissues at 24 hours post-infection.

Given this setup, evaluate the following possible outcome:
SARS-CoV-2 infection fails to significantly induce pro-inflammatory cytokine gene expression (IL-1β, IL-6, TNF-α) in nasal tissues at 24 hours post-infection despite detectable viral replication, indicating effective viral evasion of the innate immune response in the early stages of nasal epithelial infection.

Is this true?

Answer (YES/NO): NO